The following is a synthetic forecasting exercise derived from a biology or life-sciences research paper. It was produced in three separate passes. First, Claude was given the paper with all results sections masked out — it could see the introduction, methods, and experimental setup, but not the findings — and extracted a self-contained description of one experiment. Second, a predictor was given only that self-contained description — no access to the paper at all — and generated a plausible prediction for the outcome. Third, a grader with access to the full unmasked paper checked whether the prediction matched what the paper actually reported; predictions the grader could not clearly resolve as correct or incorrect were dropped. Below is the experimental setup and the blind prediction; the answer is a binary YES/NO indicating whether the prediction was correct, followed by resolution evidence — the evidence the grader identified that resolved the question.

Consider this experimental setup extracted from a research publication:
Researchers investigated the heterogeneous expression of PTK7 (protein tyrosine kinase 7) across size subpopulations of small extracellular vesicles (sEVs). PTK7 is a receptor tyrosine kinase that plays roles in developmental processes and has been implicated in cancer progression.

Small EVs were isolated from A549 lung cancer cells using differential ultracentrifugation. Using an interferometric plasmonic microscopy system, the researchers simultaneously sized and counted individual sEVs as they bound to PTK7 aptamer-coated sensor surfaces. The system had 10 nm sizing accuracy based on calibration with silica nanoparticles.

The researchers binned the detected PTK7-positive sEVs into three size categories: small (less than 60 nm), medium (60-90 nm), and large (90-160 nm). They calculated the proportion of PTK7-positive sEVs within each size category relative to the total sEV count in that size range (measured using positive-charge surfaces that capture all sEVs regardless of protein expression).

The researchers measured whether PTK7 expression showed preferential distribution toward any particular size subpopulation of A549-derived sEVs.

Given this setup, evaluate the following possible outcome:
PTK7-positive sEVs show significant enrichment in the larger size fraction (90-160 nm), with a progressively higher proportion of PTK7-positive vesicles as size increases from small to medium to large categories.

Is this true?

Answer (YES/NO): NO